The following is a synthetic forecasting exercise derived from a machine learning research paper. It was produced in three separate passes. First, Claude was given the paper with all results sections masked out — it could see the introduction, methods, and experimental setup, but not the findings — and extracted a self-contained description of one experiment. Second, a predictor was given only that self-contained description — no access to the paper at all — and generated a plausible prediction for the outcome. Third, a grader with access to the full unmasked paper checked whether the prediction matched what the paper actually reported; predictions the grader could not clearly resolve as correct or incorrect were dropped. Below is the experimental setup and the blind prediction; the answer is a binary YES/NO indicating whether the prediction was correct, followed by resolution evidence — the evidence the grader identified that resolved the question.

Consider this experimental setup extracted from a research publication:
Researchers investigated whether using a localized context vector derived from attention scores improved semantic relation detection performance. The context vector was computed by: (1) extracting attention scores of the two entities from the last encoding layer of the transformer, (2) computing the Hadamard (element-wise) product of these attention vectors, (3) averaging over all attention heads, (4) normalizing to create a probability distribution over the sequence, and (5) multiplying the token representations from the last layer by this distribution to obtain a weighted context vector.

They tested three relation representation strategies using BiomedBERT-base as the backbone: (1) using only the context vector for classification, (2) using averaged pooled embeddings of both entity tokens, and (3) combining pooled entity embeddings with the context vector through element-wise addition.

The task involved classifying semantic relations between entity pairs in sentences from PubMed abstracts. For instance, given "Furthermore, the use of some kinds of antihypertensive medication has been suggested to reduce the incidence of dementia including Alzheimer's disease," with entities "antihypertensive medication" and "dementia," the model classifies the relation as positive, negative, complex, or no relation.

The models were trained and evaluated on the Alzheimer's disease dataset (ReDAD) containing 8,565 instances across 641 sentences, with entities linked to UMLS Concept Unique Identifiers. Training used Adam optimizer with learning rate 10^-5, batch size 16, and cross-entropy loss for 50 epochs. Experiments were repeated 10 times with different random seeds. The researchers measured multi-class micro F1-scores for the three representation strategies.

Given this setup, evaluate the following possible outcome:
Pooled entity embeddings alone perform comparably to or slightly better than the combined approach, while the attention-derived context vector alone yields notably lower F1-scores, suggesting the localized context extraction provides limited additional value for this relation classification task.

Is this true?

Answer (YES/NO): NO